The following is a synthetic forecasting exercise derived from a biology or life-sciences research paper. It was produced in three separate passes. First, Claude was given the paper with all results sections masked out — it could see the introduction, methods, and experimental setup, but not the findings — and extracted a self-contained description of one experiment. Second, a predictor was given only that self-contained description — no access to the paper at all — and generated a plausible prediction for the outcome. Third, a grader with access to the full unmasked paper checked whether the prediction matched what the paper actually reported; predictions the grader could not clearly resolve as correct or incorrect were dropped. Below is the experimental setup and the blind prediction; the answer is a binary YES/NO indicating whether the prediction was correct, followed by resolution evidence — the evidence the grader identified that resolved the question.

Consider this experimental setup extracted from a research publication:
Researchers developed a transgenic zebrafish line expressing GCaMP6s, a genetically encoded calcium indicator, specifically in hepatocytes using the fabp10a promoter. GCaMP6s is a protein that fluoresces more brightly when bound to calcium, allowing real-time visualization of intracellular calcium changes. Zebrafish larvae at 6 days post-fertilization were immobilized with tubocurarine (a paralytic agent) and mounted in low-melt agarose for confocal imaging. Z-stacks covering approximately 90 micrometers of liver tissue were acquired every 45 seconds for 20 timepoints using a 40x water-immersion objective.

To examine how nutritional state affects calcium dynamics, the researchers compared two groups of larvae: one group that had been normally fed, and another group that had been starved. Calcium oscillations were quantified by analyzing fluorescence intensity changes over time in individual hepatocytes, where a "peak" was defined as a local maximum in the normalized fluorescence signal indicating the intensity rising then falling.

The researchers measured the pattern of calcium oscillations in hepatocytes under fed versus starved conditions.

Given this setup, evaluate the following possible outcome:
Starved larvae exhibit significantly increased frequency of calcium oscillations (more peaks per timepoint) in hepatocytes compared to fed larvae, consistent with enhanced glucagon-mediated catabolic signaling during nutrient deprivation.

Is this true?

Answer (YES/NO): NO